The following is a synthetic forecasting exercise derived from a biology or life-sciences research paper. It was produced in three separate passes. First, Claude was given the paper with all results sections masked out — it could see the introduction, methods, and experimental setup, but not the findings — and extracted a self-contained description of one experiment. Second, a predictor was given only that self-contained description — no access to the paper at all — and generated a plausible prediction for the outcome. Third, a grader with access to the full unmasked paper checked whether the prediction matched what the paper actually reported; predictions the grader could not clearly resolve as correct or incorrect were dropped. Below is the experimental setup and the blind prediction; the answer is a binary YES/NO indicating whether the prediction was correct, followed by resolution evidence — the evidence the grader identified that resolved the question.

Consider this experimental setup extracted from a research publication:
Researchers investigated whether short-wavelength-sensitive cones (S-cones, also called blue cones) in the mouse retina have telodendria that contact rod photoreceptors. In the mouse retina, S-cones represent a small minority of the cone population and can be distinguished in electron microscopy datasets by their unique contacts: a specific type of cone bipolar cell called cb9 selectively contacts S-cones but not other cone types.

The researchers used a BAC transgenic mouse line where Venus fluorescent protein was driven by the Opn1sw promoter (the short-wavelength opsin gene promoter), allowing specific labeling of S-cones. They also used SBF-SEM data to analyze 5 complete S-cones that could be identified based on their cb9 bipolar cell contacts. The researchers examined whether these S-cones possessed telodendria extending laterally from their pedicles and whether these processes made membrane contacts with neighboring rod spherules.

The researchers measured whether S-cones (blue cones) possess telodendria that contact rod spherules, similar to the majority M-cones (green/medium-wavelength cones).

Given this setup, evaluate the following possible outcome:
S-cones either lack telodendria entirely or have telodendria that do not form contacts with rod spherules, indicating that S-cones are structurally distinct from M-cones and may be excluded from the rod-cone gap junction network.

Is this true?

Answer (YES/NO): NO